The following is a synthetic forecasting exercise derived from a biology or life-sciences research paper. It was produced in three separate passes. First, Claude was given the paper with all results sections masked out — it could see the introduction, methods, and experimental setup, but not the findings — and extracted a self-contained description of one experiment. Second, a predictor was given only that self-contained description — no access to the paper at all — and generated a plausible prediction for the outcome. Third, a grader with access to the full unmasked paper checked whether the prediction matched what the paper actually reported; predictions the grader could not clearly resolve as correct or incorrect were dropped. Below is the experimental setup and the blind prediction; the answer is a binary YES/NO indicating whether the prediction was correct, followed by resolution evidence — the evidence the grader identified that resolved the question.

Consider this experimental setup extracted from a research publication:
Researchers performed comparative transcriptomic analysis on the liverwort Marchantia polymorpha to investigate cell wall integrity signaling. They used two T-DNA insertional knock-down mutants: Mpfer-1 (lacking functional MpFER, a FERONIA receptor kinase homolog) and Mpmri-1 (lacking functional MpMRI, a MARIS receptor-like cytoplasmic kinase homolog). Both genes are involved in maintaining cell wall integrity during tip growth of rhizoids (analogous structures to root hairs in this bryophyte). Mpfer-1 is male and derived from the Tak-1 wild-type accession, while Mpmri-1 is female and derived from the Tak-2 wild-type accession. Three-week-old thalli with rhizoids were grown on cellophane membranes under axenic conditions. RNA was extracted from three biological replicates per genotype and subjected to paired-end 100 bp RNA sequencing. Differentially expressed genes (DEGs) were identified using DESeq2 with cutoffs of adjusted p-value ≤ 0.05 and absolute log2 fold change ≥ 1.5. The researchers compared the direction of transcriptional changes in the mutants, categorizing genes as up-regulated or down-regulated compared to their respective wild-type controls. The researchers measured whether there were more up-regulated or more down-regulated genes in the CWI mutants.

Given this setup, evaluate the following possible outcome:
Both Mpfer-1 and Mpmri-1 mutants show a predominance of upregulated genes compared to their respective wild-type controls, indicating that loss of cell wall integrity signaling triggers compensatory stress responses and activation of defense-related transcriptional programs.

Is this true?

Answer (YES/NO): YES